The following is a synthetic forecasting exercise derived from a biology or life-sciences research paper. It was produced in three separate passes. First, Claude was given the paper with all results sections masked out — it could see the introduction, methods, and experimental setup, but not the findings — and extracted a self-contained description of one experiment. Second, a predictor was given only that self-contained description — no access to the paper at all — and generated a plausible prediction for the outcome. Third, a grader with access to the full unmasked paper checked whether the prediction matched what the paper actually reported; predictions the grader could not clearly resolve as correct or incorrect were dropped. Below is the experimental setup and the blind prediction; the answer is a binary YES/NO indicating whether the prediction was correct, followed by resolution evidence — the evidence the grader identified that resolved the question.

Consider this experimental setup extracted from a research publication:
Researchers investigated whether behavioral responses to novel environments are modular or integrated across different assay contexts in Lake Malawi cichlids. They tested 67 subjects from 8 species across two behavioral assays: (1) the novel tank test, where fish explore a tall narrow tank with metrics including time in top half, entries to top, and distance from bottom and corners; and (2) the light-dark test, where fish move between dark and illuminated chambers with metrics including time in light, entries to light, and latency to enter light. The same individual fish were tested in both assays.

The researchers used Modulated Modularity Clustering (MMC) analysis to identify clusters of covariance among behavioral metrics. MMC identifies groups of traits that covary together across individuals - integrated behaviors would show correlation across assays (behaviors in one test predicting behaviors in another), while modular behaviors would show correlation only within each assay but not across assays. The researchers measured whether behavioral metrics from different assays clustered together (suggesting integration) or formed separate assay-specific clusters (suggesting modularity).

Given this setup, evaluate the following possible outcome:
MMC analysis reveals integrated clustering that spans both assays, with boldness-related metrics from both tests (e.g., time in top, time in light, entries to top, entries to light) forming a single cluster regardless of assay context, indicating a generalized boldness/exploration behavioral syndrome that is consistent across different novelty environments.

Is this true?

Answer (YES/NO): NO